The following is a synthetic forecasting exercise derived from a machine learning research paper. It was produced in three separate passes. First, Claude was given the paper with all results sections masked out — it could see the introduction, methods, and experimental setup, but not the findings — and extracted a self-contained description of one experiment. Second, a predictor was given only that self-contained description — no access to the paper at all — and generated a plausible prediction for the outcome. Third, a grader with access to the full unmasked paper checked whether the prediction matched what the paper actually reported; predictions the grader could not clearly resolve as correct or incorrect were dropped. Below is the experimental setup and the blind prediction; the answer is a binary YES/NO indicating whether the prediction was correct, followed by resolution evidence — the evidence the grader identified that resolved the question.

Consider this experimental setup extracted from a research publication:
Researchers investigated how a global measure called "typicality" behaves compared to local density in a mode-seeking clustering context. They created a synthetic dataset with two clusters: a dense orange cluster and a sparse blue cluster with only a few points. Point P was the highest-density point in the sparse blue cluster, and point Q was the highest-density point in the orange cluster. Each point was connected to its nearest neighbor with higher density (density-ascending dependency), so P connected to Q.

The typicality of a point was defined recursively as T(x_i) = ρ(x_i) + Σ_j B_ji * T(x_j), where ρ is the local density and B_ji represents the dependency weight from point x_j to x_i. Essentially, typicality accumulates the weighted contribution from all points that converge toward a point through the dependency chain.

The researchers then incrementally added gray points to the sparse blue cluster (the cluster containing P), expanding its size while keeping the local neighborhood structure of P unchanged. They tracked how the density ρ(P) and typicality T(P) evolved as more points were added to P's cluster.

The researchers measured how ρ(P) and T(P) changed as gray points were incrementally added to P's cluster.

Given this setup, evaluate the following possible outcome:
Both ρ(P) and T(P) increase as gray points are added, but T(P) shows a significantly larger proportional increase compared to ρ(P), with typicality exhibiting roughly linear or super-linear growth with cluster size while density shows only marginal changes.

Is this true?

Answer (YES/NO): NO